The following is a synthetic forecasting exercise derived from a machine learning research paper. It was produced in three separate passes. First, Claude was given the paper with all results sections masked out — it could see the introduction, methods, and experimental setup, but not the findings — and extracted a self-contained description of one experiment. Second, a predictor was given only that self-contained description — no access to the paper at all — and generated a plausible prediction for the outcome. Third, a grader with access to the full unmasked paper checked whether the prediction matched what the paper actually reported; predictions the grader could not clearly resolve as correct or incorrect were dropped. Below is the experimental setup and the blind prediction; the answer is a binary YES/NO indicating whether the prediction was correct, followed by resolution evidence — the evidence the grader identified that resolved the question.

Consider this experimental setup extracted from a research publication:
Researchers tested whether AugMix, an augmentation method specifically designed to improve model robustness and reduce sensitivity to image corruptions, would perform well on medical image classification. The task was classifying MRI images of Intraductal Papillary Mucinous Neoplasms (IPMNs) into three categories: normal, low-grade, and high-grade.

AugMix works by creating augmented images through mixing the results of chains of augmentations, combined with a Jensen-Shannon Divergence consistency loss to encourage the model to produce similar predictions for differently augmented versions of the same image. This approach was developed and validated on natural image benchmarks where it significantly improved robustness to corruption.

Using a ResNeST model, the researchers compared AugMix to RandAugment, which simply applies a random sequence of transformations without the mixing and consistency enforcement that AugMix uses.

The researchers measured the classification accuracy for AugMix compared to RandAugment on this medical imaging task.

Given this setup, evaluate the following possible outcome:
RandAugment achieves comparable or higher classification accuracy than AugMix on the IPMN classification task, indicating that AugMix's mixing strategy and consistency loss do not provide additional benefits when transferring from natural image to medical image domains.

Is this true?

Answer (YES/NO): YES